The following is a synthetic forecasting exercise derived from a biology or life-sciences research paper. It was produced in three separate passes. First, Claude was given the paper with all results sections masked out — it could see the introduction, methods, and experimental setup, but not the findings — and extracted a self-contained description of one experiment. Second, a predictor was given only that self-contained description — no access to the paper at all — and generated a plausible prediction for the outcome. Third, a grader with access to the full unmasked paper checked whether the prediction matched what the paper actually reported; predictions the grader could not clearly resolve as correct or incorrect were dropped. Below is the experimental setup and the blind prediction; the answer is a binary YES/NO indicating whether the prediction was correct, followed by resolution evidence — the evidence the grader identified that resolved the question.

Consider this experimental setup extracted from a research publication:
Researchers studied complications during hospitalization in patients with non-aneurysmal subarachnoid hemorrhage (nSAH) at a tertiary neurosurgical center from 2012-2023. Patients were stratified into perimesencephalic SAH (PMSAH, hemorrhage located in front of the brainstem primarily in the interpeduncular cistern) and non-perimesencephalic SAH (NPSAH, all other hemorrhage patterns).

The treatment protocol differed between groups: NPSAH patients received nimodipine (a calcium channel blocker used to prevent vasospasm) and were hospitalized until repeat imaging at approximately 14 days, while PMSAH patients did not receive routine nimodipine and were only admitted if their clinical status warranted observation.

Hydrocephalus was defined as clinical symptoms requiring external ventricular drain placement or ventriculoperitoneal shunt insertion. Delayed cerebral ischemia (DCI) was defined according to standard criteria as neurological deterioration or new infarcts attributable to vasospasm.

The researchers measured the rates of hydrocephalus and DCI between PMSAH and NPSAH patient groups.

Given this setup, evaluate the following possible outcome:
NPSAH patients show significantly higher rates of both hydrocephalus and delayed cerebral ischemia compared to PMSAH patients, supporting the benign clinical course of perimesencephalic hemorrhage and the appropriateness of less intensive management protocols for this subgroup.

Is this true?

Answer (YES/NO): YES